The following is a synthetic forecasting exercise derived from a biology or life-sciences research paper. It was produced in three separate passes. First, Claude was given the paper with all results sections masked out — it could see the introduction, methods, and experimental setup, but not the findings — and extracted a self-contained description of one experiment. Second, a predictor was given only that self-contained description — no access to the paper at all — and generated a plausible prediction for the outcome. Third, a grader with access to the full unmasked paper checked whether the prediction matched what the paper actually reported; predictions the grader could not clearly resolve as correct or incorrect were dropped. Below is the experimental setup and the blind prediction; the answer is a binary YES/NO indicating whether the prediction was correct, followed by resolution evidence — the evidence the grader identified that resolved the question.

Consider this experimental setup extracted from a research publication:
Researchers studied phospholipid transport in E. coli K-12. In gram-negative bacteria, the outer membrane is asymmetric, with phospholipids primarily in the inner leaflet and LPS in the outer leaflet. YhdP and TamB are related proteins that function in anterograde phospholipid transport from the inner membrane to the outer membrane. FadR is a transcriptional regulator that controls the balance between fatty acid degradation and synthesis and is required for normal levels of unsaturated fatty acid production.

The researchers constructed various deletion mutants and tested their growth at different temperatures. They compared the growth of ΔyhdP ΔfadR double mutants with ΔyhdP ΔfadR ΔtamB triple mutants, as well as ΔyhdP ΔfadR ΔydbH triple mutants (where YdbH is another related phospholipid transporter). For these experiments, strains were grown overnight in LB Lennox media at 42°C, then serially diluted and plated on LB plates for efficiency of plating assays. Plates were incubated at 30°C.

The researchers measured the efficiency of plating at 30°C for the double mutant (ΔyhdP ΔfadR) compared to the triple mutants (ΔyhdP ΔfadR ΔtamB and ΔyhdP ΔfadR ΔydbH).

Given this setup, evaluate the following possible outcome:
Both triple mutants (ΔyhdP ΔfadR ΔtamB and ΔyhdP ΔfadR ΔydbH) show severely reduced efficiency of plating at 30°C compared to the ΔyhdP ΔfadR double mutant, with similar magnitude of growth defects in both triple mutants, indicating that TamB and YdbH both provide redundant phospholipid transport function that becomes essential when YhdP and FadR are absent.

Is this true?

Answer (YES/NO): NO